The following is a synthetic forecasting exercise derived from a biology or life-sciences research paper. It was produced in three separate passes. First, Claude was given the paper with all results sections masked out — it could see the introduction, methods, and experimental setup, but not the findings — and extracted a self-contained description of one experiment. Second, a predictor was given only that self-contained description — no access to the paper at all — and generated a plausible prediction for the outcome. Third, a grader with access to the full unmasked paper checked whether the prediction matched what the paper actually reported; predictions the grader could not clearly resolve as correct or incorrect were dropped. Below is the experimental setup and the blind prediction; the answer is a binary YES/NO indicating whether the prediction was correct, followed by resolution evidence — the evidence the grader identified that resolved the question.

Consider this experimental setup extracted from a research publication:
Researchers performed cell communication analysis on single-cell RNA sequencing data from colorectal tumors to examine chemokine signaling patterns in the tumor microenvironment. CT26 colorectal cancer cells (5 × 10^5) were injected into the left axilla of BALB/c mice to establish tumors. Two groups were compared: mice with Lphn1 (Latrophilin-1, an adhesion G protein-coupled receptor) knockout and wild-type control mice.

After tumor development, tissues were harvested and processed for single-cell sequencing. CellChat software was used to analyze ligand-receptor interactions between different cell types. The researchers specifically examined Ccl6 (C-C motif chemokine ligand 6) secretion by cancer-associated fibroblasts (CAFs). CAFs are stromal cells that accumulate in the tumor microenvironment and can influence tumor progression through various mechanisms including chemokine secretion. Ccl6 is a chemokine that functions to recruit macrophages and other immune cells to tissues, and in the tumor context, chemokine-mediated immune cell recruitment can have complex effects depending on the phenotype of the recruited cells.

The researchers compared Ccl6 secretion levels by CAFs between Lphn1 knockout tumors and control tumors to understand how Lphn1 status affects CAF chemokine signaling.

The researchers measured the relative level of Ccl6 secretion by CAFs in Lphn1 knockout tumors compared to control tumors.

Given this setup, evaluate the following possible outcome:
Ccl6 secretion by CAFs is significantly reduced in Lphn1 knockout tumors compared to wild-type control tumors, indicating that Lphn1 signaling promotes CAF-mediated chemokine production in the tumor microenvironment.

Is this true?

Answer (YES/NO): NO